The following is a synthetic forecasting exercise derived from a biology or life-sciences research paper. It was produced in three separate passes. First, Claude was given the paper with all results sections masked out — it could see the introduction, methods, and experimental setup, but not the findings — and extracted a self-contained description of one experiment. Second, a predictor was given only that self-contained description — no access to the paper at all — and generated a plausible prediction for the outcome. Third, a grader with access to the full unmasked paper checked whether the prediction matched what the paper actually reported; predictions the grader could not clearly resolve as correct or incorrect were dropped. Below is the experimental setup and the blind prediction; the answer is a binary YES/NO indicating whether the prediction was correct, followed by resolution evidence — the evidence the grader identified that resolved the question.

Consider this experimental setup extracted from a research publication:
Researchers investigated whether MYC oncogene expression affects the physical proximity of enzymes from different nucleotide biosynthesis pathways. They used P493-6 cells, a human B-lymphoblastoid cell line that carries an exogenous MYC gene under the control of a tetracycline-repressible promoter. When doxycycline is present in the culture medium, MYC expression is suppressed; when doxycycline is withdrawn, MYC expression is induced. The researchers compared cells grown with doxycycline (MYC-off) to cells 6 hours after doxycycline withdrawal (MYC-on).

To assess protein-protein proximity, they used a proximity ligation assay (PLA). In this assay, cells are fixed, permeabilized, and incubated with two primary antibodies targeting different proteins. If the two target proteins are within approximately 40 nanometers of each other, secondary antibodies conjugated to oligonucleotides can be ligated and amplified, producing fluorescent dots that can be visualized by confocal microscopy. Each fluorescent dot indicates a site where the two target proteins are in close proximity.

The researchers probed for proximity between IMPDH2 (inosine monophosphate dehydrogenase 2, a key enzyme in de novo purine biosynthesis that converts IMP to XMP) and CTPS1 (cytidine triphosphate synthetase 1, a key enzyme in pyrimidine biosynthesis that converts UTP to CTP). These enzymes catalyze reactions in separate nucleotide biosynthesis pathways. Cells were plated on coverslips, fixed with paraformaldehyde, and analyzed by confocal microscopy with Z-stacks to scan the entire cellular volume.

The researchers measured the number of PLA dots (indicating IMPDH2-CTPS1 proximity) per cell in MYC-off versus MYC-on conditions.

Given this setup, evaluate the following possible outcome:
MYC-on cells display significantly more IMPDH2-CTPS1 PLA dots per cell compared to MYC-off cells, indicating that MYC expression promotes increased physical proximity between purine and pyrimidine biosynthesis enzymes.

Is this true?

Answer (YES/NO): YES